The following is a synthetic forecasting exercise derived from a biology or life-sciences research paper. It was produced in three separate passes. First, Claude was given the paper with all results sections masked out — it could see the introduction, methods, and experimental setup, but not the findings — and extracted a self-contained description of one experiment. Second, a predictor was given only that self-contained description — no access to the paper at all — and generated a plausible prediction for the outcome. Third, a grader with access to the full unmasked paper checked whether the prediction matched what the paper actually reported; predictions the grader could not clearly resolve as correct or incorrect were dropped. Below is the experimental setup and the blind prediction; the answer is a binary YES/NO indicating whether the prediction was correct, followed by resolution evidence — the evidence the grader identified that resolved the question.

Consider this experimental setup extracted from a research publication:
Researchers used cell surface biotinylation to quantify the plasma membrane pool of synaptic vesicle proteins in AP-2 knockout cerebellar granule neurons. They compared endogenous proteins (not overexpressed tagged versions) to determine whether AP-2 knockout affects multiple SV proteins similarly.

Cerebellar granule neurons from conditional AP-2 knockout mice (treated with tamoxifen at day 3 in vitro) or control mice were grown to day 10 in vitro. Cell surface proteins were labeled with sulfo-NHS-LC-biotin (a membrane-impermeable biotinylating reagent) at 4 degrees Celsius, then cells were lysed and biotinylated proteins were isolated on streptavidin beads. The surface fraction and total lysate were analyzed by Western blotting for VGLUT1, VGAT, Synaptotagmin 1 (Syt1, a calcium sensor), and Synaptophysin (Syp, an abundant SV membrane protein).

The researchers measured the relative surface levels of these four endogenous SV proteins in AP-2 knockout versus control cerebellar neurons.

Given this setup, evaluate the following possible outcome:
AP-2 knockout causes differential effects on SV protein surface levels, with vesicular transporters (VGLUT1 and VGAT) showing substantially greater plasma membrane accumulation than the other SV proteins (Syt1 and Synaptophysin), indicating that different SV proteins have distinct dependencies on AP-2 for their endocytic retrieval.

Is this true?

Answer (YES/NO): NO